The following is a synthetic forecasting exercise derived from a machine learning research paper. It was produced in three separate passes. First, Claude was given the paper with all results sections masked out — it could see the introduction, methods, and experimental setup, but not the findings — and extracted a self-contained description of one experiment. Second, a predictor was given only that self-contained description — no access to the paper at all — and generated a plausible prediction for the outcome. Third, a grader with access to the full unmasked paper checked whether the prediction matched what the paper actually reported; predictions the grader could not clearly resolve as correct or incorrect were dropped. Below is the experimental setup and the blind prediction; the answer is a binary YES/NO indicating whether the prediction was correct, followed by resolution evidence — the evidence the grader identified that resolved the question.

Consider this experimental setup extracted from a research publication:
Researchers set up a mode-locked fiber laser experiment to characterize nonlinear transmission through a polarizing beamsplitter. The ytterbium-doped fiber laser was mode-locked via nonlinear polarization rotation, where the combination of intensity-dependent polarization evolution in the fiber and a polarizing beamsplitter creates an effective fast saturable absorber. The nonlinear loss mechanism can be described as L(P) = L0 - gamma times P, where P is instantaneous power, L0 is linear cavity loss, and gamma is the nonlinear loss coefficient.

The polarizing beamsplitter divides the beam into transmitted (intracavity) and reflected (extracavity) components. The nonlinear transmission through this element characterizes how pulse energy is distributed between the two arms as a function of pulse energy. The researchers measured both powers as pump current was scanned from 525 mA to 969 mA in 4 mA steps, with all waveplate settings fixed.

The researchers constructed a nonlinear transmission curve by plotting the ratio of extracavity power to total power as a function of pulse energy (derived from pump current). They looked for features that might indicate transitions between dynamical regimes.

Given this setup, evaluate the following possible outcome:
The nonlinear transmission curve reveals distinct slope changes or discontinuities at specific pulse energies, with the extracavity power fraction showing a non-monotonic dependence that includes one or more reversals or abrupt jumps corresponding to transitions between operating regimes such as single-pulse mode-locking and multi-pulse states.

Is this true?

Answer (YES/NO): NO